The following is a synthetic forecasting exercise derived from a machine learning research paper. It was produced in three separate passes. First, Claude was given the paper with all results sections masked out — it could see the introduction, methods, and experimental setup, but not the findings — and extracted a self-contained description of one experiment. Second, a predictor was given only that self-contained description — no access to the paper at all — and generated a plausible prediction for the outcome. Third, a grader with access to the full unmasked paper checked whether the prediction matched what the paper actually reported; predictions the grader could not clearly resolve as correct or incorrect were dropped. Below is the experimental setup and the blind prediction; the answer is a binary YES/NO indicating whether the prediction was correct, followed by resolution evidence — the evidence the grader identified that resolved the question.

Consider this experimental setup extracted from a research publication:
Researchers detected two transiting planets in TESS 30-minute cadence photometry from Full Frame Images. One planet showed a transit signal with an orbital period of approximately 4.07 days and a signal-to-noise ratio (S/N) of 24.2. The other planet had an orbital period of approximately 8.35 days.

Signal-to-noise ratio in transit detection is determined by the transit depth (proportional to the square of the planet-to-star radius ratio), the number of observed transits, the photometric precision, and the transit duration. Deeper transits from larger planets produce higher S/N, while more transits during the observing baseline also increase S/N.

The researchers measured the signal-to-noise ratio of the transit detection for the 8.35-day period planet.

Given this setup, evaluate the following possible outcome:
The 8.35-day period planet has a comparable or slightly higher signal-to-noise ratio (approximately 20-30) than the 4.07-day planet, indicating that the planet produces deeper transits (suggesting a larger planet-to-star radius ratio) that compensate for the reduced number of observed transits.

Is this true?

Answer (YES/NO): NO